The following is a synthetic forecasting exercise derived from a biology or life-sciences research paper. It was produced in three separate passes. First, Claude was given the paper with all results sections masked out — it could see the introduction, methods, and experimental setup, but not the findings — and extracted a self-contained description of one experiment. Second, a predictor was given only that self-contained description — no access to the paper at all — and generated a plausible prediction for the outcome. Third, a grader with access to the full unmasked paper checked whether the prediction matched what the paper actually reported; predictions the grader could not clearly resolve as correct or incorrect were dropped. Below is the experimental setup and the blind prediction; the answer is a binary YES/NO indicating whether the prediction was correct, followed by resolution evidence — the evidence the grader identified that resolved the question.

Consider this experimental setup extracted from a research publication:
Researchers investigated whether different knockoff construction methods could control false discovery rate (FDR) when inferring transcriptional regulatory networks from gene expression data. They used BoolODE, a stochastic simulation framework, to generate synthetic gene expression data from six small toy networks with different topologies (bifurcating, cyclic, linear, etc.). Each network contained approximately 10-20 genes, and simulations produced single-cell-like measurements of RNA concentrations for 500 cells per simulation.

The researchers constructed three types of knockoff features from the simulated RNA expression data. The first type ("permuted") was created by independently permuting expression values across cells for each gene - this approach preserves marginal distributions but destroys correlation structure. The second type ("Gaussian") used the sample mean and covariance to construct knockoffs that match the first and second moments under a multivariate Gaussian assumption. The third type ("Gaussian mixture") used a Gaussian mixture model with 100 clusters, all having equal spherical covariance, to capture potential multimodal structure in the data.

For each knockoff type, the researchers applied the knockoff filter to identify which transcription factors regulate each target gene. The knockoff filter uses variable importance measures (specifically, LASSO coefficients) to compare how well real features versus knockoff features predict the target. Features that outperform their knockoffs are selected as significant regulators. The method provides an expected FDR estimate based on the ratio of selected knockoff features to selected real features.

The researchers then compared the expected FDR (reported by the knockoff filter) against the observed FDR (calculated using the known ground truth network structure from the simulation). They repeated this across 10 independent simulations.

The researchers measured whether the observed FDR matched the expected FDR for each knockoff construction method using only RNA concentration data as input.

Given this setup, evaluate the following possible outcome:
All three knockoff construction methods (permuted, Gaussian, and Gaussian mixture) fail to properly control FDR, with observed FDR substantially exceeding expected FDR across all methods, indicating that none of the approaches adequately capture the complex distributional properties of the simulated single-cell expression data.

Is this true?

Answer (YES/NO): NO